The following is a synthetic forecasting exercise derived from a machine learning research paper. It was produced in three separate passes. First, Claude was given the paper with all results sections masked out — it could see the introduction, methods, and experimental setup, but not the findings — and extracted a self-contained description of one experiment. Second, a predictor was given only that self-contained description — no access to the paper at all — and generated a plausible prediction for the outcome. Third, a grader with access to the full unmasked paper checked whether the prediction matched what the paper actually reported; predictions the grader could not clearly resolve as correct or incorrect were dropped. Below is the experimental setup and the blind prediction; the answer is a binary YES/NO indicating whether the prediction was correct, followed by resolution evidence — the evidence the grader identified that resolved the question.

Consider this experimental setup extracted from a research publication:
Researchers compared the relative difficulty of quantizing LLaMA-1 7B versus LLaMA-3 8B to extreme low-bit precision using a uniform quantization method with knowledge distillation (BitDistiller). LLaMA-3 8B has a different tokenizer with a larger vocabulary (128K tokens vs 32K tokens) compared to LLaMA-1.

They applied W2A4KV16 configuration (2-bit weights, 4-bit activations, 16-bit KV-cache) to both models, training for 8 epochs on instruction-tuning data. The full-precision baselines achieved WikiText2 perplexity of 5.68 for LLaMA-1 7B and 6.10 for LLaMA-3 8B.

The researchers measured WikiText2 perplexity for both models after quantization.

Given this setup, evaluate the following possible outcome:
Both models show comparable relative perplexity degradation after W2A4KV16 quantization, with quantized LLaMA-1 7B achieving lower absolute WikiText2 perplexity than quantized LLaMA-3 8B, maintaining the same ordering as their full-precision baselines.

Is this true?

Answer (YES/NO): NO